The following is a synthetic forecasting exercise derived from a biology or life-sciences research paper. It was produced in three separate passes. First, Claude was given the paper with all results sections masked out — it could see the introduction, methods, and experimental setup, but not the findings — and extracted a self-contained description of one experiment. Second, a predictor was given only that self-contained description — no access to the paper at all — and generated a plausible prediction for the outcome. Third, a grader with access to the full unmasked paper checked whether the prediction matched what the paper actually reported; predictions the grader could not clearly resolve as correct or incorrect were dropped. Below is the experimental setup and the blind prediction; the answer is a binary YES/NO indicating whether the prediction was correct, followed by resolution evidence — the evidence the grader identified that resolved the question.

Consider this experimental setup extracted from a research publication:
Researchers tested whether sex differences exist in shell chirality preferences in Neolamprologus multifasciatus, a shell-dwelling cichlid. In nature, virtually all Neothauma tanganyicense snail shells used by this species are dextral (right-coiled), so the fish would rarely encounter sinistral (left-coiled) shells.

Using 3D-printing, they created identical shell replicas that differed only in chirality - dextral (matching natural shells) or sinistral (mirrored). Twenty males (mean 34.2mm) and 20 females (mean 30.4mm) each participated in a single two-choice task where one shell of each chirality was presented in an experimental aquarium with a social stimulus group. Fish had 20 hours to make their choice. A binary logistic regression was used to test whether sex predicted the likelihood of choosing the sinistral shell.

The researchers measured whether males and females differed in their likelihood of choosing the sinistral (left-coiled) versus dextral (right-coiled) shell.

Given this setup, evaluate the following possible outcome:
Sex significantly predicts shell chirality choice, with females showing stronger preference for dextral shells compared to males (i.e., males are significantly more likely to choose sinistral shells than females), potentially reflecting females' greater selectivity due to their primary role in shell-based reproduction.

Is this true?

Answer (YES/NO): NO